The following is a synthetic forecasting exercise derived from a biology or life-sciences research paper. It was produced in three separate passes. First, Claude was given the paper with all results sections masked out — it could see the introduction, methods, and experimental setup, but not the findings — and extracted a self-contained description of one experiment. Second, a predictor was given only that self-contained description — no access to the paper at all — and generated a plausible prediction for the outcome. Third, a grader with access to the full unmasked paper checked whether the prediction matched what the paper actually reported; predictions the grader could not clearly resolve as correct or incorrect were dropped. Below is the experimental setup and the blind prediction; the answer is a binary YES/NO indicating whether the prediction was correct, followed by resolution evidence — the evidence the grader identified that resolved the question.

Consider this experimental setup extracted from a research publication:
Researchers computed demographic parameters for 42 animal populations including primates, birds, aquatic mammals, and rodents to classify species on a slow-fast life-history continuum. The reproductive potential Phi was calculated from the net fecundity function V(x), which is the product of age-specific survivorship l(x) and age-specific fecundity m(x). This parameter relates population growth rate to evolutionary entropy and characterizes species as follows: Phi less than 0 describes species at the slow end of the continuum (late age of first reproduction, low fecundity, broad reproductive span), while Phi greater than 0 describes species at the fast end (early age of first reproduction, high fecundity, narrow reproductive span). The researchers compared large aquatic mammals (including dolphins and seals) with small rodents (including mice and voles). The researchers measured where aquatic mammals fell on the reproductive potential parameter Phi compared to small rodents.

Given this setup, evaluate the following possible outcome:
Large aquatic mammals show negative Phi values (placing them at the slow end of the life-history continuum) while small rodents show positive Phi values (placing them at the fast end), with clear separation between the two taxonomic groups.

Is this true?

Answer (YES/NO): YES